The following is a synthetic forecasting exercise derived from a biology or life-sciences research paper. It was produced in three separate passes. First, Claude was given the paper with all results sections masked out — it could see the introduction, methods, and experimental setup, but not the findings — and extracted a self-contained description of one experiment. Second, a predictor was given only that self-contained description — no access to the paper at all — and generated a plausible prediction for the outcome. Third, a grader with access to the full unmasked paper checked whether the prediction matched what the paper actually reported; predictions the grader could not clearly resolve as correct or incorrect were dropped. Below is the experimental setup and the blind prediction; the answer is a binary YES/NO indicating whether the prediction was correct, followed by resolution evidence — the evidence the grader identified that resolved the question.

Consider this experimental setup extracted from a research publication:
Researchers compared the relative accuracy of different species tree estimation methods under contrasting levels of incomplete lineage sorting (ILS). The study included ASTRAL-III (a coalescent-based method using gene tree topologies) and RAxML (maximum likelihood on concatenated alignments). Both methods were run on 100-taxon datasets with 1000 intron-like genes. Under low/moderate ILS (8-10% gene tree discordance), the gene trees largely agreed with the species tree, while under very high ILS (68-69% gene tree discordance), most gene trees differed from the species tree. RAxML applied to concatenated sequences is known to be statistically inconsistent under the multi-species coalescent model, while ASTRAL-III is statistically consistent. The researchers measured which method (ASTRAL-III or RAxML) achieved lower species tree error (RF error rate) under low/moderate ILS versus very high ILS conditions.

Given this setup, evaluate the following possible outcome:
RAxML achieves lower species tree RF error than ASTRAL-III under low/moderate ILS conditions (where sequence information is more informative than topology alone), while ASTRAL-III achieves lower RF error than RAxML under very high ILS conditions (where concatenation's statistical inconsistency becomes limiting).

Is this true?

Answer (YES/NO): YES